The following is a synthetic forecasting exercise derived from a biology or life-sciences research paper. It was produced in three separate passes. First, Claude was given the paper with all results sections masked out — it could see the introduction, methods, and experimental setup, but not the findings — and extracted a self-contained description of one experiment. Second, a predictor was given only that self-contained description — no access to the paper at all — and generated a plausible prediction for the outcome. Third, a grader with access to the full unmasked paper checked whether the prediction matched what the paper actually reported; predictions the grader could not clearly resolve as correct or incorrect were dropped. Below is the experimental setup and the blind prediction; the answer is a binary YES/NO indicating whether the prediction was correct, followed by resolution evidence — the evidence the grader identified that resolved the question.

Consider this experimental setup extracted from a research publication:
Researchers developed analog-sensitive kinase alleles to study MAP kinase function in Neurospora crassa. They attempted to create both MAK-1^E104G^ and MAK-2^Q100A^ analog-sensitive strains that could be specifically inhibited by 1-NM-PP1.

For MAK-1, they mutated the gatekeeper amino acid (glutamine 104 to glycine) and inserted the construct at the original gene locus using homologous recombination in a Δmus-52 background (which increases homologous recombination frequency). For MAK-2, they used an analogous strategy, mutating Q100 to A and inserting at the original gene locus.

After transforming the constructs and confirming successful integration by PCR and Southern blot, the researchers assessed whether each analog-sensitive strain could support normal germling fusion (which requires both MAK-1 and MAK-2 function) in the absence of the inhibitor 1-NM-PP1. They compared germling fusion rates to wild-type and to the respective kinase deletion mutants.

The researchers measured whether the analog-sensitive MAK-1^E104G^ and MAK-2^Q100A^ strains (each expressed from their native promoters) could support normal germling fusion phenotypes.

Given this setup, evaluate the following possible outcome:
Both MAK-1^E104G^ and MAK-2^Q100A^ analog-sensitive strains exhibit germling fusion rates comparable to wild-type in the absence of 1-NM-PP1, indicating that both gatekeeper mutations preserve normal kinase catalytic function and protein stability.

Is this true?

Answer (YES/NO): NO